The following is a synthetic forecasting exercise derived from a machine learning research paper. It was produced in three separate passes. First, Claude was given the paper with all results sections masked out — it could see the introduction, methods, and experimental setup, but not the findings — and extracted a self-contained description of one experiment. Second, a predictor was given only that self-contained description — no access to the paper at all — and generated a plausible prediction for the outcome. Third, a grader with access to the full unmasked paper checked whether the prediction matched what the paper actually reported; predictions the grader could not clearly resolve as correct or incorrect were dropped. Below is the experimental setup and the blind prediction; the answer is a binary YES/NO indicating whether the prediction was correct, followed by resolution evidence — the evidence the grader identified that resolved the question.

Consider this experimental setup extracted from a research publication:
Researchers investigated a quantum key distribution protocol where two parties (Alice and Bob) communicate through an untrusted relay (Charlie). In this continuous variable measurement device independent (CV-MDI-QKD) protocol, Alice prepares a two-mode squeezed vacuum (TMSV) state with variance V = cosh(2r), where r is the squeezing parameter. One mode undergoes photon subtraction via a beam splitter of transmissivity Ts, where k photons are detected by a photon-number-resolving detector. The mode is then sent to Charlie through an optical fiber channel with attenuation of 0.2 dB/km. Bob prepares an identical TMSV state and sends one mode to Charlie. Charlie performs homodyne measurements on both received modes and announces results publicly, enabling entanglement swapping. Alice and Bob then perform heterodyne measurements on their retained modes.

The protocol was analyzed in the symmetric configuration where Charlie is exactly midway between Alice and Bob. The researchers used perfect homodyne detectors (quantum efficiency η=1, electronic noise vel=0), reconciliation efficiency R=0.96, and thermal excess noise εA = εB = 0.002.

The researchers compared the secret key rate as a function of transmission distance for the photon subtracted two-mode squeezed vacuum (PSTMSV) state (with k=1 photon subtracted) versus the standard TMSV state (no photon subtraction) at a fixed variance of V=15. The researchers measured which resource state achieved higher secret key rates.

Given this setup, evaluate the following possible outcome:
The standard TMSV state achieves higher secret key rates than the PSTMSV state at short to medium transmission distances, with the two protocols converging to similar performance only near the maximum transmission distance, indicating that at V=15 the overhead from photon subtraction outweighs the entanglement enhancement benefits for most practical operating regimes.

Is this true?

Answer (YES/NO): NO